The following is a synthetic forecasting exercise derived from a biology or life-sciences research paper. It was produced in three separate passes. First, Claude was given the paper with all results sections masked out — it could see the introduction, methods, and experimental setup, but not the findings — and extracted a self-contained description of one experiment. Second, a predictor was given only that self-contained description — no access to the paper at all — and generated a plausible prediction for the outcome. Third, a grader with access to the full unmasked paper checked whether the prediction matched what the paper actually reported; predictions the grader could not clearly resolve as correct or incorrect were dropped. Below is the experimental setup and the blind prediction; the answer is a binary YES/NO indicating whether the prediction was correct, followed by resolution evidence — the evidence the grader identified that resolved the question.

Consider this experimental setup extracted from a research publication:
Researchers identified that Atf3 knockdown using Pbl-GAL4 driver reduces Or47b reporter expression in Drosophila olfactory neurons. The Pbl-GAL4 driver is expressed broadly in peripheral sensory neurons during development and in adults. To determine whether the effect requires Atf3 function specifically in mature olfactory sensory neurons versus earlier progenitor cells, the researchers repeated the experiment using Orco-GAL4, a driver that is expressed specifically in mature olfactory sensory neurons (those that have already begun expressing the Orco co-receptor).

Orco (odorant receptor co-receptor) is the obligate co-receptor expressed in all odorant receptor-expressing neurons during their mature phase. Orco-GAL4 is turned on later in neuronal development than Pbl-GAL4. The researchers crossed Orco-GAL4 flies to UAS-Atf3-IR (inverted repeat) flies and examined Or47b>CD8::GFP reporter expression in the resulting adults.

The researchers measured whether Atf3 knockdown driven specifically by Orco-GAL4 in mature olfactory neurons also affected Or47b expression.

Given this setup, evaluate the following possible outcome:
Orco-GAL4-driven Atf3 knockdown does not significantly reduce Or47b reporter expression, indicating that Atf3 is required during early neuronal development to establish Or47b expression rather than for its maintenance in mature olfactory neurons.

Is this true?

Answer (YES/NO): NO